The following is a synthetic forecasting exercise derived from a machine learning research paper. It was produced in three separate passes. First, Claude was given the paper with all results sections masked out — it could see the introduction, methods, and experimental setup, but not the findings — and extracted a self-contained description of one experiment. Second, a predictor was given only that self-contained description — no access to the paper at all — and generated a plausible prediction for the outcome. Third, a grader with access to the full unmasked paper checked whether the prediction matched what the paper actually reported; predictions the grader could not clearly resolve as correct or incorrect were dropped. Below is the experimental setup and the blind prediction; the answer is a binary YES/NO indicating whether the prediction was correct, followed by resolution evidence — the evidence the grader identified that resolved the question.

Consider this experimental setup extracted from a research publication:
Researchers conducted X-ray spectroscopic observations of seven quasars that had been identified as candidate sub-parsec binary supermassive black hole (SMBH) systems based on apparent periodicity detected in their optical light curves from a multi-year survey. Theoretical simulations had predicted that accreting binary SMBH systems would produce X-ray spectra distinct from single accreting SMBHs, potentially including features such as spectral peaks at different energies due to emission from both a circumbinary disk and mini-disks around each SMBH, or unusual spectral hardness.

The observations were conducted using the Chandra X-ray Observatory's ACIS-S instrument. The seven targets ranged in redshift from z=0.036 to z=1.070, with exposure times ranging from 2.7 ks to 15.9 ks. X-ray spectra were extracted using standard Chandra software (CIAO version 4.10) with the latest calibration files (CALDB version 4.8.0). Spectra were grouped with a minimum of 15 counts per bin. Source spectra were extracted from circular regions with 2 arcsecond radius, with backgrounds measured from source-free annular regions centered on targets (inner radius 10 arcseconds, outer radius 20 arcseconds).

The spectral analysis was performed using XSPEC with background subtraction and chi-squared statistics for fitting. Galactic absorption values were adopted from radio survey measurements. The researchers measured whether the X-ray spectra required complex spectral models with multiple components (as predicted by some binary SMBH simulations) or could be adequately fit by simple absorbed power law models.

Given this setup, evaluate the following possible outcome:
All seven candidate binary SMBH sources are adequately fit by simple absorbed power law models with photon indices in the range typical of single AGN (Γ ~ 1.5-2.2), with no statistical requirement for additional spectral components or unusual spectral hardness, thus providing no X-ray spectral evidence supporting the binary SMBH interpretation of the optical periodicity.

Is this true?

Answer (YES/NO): YES